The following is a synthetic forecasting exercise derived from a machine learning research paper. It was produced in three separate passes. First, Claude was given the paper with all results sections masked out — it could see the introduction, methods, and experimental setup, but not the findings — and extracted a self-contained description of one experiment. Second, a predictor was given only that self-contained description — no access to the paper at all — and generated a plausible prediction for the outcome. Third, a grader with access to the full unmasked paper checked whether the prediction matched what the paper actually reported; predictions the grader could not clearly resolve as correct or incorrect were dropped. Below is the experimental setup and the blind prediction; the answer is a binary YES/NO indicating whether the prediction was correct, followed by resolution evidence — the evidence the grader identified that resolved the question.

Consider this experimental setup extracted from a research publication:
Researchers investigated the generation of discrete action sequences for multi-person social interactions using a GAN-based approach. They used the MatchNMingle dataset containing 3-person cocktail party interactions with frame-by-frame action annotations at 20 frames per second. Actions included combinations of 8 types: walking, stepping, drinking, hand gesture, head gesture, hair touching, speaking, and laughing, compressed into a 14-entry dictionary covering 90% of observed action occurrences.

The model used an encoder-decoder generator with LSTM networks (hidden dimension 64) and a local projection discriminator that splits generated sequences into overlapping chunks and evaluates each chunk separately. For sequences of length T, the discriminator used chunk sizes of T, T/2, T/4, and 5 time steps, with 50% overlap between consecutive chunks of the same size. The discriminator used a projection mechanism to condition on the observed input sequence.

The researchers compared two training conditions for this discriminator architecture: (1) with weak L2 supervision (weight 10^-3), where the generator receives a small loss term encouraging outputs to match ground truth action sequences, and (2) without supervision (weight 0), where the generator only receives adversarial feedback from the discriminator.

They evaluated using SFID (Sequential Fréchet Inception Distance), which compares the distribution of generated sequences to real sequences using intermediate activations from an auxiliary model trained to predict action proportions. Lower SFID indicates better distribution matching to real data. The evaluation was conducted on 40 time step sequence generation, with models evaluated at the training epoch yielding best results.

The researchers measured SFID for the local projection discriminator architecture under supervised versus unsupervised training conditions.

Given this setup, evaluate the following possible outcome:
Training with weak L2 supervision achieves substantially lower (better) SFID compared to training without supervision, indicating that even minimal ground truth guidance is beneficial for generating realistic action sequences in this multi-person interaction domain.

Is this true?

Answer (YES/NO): NO